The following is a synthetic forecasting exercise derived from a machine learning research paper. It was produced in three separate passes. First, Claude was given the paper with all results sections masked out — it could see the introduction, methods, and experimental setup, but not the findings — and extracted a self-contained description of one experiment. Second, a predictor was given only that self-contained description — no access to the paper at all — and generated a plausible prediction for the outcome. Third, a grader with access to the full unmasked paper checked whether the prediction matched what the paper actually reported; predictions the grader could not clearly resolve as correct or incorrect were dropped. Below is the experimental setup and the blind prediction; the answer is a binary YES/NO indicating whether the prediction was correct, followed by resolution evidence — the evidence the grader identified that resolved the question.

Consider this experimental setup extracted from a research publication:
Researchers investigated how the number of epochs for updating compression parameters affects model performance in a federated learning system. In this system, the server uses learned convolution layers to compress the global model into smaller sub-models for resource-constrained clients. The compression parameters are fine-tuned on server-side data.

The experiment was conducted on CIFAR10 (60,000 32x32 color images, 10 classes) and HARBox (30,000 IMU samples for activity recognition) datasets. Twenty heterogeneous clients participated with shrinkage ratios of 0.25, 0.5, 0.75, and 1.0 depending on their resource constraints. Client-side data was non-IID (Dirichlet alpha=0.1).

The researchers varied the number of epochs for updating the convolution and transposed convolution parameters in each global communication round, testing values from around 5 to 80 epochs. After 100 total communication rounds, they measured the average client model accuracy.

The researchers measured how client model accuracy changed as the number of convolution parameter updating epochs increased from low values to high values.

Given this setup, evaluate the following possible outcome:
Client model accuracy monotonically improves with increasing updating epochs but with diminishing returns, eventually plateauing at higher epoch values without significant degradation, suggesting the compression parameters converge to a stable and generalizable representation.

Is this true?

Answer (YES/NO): NO